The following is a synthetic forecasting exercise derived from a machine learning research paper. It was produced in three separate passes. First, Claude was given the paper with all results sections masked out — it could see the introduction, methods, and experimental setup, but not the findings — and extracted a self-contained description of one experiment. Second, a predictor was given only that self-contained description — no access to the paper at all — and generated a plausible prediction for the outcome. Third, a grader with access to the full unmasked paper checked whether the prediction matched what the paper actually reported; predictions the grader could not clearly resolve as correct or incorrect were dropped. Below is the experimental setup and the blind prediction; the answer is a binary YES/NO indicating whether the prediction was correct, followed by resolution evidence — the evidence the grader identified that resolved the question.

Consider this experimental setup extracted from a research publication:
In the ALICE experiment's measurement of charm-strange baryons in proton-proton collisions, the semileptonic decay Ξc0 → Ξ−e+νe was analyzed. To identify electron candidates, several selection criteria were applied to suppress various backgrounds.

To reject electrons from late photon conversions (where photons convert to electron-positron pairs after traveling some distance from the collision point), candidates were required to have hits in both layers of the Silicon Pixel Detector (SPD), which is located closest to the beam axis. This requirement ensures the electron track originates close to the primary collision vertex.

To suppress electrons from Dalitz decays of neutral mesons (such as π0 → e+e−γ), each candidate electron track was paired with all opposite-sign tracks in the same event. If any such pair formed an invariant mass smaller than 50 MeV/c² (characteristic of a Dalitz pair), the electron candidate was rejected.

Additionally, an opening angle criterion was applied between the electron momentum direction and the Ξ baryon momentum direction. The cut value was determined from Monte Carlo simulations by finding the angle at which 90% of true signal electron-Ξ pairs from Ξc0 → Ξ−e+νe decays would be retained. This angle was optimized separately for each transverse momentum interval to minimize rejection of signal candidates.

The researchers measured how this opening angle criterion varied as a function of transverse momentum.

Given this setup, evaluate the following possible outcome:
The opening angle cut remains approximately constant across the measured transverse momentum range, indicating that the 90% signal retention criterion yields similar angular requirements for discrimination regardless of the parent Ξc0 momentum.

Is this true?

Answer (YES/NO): NO